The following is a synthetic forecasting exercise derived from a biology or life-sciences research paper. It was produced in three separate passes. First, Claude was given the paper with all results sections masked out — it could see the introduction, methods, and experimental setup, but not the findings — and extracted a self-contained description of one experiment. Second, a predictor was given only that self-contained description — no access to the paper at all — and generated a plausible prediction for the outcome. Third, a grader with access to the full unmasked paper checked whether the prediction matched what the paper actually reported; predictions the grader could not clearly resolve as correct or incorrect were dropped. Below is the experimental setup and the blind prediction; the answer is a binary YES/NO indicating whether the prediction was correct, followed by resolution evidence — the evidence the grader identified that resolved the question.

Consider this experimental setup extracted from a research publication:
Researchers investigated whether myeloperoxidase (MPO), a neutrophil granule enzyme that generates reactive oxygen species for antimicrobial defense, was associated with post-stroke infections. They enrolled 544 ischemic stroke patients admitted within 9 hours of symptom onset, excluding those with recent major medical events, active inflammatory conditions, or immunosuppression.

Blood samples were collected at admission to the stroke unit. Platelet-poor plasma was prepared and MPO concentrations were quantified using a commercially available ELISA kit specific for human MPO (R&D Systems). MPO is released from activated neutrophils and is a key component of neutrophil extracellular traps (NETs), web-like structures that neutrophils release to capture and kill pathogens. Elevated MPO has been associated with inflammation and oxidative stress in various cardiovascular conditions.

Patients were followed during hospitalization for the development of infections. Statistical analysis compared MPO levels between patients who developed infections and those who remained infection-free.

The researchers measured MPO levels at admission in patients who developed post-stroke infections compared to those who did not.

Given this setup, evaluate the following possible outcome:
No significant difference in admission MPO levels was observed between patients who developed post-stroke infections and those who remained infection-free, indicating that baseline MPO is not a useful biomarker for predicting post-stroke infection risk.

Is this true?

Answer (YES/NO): NO